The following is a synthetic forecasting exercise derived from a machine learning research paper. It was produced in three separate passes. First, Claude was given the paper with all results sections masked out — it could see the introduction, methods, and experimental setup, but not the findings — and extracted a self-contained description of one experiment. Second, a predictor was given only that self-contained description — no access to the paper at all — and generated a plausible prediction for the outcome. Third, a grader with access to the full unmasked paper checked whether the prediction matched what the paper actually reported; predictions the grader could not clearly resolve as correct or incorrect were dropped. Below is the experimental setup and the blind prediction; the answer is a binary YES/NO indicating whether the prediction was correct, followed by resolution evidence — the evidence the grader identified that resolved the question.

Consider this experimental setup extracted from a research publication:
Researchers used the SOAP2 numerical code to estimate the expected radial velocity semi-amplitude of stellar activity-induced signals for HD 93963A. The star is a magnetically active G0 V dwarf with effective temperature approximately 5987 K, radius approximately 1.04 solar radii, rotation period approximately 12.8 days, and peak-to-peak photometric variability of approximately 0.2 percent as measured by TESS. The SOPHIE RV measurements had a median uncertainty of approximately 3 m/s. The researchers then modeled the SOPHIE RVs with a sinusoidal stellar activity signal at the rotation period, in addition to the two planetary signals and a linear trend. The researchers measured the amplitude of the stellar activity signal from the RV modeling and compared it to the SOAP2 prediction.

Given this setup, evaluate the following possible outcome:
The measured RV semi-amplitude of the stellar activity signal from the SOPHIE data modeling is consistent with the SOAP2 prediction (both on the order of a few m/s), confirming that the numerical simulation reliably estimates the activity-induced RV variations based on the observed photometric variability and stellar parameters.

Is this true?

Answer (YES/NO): NO